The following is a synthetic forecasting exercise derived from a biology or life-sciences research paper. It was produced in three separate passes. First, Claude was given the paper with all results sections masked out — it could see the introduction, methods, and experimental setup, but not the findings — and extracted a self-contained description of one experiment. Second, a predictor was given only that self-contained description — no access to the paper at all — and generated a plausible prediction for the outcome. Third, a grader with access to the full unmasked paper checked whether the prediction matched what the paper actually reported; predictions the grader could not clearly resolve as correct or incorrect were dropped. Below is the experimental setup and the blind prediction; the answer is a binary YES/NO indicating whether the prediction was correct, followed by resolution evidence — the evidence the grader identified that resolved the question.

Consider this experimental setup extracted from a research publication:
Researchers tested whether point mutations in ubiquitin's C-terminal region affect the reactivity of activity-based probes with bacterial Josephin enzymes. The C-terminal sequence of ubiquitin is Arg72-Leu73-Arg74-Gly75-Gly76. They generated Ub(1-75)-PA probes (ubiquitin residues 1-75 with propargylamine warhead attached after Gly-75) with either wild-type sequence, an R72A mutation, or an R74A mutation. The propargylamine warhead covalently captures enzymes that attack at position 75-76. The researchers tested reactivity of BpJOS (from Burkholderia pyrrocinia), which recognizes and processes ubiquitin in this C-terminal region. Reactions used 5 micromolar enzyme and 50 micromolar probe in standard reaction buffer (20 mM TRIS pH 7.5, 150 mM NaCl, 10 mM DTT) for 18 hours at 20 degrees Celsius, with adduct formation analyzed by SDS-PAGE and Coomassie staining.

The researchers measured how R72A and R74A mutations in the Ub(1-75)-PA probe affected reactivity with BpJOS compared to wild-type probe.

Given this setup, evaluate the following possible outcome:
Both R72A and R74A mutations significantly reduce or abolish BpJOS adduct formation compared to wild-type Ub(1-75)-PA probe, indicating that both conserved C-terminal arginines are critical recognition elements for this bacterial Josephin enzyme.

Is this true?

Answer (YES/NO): NO